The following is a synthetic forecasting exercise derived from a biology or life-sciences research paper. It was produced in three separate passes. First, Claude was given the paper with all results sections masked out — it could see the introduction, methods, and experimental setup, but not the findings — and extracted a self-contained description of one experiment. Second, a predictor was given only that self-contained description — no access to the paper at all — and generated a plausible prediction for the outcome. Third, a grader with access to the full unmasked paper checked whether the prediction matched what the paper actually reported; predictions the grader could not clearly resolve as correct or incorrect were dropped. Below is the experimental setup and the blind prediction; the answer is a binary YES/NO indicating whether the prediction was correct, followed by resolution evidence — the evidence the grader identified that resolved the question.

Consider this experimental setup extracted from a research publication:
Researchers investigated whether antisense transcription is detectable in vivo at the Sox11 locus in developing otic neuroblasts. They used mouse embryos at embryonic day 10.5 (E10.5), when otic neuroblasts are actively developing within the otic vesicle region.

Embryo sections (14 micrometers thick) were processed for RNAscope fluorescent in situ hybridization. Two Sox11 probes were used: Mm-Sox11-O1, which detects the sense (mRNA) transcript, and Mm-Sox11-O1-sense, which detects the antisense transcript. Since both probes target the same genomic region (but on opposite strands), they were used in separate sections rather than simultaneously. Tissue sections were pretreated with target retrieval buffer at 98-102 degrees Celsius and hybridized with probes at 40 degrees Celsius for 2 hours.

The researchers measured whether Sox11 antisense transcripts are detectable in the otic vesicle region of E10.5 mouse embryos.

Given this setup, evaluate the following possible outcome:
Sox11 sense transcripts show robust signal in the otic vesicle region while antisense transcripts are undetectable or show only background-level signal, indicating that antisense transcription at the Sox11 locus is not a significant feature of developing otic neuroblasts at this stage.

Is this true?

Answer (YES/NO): NO